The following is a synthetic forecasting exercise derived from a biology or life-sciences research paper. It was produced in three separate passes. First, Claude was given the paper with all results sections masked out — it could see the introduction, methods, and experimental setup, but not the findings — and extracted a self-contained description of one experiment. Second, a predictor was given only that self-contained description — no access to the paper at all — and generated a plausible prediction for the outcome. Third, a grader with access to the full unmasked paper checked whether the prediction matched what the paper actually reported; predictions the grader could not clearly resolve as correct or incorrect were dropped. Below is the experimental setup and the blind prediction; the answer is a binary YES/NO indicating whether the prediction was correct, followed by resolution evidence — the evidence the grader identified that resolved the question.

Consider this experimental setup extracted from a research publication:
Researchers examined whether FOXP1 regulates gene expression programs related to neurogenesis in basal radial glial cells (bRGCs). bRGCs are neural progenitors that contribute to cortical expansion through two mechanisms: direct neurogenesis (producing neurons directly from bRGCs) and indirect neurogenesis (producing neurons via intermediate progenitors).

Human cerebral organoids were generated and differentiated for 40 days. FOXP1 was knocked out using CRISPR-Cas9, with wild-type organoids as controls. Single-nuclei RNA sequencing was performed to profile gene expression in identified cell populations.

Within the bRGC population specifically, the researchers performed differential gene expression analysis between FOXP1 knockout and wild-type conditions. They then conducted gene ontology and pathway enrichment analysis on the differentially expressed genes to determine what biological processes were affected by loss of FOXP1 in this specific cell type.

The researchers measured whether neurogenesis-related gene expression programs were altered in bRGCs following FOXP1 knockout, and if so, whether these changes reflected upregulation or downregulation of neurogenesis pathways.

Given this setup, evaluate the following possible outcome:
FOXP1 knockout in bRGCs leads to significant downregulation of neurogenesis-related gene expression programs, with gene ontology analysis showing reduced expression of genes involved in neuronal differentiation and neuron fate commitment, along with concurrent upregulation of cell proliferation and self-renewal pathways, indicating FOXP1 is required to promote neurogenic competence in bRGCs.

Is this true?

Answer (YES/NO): NO